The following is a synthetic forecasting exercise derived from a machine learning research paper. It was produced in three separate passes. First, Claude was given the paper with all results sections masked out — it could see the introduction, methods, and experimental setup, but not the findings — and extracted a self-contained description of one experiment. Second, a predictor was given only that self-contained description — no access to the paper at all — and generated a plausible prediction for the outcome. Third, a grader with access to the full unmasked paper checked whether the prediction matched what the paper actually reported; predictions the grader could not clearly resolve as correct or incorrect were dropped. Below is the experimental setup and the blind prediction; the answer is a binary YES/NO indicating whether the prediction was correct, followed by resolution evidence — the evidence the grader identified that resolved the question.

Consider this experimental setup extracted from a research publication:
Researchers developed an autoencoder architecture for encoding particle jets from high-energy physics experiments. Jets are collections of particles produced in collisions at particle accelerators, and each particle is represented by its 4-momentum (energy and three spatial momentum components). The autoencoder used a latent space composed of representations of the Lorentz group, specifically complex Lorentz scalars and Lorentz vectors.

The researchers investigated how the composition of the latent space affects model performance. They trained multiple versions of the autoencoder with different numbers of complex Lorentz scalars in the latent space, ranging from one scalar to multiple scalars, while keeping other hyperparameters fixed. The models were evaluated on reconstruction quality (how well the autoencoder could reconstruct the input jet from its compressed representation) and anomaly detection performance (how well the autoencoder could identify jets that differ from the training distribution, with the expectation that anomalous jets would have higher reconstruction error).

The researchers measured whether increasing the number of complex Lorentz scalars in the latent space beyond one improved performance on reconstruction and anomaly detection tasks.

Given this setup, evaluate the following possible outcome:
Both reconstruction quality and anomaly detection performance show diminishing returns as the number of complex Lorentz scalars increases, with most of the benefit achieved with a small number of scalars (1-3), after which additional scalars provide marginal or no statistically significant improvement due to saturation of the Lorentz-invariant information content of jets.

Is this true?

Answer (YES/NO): NO